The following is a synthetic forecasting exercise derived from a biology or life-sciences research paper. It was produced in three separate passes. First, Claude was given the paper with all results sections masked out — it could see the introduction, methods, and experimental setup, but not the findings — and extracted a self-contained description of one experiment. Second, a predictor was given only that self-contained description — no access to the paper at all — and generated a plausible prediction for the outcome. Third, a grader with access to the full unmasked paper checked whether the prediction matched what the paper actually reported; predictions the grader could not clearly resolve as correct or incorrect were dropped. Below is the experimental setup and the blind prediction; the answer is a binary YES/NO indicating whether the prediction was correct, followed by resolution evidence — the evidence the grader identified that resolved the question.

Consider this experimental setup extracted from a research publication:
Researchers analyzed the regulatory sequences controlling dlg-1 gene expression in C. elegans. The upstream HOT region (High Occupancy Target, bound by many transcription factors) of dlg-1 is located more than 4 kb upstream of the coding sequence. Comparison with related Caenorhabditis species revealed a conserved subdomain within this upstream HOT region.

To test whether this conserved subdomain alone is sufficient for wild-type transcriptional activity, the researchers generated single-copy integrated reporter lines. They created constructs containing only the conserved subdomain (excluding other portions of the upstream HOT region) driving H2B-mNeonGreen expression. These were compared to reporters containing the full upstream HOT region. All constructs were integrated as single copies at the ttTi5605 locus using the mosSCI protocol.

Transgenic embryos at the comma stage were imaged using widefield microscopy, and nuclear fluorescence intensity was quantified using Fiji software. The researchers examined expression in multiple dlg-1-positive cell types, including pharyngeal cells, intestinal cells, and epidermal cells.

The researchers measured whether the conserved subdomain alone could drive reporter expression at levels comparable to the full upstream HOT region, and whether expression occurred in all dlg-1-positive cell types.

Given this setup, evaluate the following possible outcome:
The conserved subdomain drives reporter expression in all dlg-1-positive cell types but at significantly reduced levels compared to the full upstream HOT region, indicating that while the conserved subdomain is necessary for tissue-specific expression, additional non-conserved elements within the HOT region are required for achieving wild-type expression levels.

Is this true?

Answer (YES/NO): NO